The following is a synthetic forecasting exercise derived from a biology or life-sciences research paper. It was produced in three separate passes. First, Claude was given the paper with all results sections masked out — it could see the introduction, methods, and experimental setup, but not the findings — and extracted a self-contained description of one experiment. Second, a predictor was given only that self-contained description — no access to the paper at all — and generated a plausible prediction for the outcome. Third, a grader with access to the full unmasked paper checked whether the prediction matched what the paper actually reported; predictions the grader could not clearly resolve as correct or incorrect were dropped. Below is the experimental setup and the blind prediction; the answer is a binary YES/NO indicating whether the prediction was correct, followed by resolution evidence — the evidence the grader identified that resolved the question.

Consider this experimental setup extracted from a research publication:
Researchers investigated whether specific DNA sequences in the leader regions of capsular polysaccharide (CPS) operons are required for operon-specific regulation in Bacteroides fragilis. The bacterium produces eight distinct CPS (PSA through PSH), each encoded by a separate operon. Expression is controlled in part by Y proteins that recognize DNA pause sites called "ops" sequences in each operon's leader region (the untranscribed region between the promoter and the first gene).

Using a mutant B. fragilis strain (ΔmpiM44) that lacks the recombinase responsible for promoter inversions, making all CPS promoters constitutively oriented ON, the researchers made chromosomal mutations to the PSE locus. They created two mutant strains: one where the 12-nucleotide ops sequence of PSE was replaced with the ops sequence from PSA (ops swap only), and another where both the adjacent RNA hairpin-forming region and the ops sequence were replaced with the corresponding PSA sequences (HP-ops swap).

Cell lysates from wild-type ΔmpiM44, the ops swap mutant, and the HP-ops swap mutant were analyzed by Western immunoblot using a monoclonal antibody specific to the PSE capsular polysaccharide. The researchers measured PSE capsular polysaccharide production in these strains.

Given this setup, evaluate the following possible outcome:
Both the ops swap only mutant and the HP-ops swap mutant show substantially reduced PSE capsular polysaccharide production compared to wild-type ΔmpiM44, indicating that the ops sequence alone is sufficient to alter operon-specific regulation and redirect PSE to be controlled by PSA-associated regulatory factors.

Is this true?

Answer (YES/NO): NO